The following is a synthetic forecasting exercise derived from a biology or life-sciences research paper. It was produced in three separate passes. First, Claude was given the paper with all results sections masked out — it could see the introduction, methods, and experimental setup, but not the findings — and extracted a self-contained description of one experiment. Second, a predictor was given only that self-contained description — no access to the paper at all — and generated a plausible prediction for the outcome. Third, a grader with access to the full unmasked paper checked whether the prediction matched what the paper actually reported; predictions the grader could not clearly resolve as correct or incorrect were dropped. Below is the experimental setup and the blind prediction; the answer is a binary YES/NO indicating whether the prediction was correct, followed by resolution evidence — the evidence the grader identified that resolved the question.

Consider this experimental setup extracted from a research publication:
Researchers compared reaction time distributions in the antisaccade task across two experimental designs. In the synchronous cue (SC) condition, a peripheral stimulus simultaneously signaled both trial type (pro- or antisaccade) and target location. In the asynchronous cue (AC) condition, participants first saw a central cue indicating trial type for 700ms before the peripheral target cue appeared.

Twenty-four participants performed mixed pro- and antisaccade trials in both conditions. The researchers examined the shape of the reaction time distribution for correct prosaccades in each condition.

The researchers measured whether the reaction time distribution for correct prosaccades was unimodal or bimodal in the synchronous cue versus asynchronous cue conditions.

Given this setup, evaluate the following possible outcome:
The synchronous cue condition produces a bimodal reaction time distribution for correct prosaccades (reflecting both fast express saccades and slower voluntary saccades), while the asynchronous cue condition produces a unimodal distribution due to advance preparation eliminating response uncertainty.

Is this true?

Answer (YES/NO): YES